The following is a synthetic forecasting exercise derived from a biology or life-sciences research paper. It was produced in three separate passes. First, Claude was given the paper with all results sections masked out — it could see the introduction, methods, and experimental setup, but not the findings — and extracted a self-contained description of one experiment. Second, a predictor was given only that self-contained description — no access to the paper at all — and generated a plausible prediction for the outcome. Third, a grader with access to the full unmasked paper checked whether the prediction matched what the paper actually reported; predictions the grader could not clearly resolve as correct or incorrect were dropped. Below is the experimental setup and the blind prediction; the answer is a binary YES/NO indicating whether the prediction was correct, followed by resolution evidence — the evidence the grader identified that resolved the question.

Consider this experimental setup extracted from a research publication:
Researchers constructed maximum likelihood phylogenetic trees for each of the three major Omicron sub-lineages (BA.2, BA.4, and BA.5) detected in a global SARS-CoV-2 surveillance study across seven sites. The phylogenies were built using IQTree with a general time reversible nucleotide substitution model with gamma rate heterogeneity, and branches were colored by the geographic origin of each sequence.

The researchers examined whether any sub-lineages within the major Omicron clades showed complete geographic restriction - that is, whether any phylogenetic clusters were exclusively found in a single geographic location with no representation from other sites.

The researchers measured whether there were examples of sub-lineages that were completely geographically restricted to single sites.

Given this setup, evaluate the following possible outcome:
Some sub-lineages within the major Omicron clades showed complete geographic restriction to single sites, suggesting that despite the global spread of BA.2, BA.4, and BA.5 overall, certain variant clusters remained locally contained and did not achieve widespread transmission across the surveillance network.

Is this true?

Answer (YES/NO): NO